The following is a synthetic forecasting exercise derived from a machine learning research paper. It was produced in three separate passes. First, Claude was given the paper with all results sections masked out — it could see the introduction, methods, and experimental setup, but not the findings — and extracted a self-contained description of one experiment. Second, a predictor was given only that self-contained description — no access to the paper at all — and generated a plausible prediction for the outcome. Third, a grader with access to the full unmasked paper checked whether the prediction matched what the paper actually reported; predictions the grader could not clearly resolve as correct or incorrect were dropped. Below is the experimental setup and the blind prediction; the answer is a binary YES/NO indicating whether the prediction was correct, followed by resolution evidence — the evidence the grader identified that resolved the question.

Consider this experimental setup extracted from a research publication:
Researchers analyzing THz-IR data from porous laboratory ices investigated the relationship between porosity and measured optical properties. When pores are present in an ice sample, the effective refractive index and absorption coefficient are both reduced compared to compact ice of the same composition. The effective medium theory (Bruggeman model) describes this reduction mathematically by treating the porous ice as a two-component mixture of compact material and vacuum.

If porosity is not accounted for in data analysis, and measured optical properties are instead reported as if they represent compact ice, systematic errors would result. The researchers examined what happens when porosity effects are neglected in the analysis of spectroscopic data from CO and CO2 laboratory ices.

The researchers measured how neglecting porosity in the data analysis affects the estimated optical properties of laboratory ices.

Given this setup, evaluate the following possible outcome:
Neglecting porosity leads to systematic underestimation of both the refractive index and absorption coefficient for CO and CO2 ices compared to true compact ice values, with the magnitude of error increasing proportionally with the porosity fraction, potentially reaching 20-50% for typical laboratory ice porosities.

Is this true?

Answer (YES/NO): NO